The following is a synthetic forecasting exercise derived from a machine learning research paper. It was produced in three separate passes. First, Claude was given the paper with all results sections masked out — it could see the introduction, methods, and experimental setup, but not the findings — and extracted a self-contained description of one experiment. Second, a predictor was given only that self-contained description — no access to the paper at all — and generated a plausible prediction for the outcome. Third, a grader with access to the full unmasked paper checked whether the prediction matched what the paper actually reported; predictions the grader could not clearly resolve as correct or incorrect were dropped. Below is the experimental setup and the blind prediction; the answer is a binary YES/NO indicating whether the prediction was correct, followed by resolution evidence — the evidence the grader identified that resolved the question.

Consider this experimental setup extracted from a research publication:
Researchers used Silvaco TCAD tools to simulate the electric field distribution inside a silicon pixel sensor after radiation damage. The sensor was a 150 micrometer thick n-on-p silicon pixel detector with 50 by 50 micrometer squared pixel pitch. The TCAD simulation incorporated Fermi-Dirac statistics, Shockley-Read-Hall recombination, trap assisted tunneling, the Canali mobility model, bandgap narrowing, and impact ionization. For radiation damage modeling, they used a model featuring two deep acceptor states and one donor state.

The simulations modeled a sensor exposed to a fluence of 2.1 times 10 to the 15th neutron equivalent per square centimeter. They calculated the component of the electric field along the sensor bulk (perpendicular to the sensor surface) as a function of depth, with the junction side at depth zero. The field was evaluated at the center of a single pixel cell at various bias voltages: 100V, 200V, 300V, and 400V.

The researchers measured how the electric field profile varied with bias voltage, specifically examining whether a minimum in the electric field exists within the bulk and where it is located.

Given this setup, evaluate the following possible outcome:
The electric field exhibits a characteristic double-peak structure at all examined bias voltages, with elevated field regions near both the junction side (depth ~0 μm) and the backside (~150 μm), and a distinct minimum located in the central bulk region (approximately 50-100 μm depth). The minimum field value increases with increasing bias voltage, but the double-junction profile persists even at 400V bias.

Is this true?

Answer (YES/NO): NO